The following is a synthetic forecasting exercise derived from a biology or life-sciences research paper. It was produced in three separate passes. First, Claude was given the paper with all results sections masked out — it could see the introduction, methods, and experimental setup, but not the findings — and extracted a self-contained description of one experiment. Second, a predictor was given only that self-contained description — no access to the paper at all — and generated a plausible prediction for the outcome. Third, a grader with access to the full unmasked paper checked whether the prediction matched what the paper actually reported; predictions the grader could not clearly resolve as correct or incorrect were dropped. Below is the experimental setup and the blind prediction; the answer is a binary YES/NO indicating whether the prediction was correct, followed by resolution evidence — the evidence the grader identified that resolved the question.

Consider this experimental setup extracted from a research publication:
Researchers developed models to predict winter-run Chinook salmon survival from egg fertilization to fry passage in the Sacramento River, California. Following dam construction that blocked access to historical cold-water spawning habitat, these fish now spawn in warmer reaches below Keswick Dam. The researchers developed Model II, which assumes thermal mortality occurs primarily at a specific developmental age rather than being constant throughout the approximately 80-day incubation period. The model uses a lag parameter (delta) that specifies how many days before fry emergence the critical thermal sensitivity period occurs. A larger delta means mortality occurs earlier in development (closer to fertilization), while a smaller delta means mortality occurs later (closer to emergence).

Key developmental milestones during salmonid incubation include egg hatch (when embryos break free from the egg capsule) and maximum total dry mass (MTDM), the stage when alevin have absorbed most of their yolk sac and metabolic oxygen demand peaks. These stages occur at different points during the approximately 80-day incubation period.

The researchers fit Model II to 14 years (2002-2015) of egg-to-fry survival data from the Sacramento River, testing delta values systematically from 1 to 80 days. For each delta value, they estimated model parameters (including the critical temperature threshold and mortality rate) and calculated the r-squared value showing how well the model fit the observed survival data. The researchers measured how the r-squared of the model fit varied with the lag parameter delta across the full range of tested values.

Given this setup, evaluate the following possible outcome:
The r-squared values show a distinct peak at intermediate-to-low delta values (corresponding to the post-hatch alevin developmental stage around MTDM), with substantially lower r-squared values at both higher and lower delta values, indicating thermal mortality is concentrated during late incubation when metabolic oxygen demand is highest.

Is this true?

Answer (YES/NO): NO